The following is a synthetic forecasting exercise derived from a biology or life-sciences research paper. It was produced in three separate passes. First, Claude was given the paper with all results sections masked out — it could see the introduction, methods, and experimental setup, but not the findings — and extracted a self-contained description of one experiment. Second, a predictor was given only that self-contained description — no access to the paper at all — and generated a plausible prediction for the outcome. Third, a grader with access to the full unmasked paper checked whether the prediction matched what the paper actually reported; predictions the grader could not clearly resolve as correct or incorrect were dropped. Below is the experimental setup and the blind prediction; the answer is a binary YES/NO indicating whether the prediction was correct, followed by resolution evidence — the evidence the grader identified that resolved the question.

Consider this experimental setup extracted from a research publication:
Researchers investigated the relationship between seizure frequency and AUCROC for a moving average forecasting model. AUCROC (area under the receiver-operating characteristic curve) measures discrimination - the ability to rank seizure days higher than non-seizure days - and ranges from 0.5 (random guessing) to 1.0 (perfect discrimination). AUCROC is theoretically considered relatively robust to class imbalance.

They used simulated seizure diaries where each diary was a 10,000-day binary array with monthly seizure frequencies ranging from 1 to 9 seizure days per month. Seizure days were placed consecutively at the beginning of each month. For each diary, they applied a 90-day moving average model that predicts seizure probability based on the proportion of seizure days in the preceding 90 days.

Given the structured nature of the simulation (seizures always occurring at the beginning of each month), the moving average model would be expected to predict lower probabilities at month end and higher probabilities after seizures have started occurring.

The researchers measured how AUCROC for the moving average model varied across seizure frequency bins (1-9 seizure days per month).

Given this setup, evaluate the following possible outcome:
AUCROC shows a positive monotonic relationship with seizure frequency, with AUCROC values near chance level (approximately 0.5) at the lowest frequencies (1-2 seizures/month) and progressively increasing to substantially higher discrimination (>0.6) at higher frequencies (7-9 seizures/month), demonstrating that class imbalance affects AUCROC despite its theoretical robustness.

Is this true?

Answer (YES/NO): NO